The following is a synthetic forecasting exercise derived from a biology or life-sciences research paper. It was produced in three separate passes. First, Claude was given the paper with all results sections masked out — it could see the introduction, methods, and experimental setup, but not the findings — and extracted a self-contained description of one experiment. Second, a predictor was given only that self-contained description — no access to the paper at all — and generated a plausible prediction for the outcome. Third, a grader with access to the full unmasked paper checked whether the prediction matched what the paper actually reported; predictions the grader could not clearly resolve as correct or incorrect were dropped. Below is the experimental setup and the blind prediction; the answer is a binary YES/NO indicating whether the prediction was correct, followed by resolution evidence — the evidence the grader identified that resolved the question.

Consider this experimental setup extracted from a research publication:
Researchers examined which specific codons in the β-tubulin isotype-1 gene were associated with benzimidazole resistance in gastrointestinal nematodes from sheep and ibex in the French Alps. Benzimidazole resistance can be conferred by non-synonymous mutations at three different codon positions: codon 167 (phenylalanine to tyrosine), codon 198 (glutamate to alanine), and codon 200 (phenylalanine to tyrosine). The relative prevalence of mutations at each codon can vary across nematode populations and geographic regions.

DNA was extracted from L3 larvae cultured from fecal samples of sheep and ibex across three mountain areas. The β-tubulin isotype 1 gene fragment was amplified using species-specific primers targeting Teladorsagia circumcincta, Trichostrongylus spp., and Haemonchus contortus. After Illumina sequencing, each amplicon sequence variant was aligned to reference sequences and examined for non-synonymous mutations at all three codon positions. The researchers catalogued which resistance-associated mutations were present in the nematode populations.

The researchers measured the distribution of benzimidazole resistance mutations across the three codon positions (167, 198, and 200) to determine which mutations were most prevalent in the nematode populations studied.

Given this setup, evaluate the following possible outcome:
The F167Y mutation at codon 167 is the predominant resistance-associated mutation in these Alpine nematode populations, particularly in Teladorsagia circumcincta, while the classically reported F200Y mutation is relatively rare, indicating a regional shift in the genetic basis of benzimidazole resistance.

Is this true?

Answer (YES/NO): NO